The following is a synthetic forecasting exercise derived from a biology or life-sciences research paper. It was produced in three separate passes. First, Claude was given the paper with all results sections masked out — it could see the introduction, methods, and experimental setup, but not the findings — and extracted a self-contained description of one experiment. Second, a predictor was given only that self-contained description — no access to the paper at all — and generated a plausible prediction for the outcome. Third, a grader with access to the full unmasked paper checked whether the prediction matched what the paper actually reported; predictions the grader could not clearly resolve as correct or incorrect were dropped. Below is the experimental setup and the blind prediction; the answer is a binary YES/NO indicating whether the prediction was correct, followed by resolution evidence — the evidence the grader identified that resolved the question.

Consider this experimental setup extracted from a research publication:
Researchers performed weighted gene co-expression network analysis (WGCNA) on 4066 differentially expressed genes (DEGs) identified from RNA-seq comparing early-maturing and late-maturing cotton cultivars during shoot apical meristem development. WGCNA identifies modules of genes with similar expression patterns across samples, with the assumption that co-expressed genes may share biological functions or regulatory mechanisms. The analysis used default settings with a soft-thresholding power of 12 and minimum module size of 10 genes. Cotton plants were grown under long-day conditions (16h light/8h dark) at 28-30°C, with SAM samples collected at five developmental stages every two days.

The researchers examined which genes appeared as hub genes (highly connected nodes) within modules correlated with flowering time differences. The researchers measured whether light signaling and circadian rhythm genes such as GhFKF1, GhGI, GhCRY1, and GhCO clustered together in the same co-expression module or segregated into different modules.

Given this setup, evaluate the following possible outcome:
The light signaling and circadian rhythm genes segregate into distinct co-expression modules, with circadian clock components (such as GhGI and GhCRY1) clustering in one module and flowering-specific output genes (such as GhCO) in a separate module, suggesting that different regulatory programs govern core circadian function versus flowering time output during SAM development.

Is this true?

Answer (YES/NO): NO